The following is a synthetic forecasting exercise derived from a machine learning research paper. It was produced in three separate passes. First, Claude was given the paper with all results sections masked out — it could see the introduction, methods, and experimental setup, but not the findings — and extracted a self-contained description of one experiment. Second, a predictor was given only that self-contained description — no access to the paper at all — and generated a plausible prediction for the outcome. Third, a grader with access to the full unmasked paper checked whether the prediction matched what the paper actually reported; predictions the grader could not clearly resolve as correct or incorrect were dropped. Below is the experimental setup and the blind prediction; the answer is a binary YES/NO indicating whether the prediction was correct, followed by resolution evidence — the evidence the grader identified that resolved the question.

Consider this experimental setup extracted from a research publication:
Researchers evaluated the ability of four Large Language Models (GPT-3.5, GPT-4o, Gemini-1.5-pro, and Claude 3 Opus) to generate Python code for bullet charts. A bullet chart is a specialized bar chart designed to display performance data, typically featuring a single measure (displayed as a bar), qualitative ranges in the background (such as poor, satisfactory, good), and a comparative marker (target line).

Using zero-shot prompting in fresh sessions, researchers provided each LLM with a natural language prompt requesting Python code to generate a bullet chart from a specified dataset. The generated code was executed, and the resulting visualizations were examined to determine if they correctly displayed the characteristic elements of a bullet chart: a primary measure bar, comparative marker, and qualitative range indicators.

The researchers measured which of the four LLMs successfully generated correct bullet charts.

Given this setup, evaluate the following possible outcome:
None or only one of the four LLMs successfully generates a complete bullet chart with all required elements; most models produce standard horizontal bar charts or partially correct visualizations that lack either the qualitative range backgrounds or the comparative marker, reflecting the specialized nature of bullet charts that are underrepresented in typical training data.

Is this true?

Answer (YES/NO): NO